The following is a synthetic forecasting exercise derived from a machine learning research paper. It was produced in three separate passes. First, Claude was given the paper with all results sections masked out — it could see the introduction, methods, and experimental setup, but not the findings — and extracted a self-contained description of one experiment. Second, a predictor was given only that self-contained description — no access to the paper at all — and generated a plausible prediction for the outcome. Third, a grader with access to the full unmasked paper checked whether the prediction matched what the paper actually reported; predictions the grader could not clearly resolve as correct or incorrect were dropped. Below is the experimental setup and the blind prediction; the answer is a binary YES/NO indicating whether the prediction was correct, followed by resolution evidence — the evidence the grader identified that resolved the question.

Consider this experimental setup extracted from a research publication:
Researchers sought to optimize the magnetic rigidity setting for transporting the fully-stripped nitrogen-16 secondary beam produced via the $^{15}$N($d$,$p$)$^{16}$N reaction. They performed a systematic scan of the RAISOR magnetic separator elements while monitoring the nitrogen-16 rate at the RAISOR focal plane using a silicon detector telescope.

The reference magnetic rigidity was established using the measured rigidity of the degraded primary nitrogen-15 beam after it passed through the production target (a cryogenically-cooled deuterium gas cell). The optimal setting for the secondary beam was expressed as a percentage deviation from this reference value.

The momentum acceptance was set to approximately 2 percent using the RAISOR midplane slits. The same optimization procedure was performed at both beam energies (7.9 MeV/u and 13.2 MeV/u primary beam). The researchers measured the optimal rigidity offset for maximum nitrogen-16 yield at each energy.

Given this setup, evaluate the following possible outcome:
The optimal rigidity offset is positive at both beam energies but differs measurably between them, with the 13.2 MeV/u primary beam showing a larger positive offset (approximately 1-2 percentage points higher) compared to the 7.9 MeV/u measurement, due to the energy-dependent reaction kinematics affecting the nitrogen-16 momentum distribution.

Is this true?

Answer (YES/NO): NO